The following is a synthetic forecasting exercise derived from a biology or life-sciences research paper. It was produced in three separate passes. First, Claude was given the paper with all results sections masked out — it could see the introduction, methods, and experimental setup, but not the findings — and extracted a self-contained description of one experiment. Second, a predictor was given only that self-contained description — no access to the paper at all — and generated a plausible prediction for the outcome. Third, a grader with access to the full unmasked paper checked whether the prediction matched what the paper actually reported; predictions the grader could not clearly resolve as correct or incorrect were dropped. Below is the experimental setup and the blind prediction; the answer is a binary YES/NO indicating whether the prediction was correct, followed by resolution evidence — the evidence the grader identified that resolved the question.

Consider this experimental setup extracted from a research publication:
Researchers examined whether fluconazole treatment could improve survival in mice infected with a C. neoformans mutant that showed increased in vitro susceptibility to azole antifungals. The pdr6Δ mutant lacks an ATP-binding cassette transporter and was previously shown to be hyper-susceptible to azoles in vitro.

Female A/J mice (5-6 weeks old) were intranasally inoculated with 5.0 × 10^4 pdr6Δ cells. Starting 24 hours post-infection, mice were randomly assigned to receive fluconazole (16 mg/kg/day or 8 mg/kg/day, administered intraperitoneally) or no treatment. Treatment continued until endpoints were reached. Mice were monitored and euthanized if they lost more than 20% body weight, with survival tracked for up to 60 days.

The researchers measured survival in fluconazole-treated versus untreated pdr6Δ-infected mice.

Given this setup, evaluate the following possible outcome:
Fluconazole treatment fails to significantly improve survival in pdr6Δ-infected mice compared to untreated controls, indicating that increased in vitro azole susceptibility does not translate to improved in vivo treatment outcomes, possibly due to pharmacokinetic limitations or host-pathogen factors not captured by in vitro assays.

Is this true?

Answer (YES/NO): NO